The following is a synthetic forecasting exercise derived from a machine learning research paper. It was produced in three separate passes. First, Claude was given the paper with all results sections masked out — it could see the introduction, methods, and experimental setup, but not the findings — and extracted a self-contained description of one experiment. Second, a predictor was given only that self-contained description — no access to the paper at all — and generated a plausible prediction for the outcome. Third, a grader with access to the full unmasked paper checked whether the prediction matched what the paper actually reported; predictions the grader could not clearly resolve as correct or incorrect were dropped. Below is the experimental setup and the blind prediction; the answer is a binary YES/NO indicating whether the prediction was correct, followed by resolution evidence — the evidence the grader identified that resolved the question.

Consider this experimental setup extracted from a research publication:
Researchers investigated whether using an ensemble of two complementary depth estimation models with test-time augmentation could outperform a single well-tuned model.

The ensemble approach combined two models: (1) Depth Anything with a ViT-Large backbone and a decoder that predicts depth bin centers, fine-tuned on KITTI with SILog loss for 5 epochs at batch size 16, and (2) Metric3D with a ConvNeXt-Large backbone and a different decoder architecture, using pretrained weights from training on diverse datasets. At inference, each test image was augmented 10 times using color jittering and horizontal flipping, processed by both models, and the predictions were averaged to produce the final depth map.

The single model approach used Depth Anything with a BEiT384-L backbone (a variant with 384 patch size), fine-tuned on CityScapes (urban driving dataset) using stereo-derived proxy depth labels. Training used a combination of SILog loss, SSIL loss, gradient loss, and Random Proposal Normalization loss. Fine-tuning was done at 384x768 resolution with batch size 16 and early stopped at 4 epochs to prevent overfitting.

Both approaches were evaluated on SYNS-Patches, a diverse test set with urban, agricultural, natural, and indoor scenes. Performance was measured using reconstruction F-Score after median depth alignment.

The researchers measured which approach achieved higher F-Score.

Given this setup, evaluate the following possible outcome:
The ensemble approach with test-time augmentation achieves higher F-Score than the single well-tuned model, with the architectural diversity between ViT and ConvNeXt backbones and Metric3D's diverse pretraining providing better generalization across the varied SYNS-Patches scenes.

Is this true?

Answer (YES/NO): NO